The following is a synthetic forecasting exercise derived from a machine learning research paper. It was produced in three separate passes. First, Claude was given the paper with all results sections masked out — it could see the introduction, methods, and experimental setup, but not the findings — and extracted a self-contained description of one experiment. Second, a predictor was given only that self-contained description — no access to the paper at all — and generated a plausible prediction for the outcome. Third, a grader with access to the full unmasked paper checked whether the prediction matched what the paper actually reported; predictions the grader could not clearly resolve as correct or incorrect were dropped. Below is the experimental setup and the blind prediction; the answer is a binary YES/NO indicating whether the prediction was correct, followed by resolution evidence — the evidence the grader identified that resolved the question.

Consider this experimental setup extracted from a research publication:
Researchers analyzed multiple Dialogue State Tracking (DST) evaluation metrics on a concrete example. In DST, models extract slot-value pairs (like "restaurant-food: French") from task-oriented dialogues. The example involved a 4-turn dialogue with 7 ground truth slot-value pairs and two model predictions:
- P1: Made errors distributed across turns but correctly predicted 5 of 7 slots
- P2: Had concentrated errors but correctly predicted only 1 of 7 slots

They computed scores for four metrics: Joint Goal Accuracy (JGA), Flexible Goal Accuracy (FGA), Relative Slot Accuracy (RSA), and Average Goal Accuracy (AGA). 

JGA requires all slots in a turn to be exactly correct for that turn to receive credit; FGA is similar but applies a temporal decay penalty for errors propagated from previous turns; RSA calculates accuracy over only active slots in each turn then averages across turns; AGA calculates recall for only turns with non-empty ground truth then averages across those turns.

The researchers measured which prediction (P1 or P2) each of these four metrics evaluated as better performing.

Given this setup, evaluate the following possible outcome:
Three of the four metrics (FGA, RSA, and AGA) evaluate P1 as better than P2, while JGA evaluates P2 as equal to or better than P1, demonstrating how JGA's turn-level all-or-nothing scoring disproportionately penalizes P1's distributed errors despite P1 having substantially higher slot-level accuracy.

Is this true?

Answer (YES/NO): NO